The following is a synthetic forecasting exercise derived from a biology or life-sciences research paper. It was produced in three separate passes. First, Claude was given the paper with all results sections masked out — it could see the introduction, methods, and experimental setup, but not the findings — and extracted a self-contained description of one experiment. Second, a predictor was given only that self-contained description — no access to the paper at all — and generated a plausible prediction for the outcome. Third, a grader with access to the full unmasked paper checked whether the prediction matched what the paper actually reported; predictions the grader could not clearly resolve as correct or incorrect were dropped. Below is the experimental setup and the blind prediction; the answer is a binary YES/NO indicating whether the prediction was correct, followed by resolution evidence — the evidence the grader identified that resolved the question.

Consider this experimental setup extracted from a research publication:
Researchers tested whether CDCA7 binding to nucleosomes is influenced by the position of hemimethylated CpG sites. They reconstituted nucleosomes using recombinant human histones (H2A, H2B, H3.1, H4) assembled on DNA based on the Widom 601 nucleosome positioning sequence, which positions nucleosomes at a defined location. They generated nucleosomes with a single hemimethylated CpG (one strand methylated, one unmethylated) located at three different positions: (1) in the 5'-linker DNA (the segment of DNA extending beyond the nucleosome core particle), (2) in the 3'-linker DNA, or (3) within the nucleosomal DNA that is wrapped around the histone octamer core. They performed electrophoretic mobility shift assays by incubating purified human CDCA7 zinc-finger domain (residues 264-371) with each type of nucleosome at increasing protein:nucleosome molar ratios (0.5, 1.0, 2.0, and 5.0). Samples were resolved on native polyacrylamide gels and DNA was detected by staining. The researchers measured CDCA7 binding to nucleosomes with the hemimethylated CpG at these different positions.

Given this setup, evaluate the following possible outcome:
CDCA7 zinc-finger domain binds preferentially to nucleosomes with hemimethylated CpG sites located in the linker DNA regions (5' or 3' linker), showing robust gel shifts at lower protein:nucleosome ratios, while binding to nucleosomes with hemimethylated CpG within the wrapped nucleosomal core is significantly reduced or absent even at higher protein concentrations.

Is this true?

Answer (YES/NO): YES